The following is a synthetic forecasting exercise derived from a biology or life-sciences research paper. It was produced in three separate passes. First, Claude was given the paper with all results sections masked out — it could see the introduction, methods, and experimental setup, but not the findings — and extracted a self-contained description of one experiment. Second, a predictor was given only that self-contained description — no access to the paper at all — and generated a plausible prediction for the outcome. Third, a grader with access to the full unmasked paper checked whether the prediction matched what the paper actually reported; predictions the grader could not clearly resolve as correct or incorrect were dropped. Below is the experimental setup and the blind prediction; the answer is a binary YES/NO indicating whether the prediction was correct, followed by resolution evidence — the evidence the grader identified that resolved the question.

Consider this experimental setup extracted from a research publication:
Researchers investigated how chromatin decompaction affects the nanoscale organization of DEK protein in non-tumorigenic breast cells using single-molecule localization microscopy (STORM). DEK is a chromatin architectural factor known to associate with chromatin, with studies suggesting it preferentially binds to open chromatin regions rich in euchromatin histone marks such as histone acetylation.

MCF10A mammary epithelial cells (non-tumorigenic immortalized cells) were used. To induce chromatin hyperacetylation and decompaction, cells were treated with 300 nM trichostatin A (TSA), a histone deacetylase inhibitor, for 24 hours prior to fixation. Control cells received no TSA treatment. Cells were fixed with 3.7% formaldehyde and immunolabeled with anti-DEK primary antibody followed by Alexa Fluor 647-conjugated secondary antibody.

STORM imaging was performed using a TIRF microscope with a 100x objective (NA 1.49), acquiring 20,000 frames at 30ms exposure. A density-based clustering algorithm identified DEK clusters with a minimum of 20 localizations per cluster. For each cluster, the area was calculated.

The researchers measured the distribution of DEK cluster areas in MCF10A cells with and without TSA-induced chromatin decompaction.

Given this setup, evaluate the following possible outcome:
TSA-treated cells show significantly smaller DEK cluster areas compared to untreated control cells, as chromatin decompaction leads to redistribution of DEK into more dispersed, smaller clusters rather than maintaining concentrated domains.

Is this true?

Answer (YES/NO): NO